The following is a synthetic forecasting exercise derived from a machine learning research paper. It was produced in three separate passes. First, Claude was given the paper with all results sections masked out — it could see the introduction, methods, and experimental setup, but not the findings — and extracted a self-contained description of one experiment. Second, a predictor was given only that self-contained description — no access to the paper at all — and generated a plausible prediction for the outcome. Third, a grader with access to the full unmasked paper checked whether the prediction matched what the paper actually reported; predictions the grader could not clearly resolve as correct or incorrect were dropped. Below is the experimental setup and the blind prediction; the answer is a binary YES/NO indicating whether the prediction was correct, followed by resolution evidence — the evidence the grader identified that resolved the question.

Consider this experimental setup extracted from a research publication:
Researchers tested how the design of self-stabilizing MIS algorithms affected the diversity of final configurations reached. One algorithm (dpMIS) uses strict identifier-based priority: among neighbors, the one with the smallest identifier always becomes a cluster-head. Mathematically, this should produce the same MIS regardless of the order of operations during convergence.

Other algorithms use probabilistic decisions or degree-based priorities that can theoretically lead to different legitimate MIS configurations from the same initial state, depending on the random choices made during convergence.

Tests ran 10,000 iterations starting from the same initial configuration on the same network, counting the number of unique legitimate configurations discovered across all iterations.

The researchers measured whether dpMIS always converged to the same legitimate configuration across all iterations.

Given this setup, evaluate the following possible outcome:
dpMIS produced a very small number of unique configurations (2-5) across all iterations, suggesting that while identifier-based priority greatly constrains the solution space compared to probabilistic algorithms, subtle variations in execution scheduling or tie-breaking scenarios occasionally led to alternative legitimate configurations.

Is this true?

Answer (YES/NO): NO